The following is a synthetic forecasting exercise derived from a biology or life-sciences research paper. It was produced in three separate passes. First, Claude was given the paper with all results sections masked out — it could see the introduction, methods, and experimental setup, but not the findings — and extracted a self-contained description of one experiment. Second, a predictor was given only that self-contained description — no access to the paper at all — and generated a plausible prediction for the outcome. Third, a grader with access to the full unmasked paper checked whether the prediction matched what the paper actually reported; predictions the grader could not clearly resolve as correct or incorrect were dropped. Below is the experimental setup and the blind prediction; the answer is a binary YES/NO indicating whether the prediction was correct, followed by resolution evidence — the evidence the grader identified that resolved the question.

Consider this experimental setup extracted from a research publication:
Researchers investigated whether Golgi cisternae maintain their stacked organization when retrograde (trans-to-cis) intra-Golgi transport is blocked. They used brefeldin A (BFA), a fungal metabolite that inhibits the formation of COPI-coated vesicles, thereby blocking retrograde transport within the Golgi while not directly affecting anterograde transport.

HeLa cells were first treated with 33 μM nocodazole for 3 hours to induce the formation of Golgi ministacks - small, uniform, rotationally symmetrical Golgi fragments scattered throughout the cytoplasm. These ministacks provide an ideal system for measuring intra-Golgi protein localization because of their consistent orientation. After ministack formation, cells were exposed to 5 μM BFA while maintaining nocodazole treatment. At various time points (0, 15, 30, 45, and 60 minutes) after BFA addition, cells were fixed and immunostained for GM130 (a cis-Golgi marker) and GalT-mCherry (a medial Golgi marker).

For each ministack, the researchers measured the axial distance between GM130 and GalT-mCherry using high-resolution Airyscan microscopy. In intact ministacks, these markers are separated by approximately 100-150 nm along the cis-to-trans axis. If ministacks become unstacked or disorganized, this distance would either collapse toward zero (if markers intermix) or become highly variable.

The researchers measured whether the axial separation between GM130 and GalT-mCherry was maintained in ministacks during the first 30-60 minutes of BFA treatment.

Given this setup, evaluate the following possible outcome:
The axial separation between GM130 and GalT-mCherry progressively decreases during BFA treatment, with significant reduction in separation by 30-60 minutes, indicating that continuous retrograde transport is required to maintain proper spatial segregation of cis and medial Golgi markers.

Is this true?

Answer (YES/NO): NO